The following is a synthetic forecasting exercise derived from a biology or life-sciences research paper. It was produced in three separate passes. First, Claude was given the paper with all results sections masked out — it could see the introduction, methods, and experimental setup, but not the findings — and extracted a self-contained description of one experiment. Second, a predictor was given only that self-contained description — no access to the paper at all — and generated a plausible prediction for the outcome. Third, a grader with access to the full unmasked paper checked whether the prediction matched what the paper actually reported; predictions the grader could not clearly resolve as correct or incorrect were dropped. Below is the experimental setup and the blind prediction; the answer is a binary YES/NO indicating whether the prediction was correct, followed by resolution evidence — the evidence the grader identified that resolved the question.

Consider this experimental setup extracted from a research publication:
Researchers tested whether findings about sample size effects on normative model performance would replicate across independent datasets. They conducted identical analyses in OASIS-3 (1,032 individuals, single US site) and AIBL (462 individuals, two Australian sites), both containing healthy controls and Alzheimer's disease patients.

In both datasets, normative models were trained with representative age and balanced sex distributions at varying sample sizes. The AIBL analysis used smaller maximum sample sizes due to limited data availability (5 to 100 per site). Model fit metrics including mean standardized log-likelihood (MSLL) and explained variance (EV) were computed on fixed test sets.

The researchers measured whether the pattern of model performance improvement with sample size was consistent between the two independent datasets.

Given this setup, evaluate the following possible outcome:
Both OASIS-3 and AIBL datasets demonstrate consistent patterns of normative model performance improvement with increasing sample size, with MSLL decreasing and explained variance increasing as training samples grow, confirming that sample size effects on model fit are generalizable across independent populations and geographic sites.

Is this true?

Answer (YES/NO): YES